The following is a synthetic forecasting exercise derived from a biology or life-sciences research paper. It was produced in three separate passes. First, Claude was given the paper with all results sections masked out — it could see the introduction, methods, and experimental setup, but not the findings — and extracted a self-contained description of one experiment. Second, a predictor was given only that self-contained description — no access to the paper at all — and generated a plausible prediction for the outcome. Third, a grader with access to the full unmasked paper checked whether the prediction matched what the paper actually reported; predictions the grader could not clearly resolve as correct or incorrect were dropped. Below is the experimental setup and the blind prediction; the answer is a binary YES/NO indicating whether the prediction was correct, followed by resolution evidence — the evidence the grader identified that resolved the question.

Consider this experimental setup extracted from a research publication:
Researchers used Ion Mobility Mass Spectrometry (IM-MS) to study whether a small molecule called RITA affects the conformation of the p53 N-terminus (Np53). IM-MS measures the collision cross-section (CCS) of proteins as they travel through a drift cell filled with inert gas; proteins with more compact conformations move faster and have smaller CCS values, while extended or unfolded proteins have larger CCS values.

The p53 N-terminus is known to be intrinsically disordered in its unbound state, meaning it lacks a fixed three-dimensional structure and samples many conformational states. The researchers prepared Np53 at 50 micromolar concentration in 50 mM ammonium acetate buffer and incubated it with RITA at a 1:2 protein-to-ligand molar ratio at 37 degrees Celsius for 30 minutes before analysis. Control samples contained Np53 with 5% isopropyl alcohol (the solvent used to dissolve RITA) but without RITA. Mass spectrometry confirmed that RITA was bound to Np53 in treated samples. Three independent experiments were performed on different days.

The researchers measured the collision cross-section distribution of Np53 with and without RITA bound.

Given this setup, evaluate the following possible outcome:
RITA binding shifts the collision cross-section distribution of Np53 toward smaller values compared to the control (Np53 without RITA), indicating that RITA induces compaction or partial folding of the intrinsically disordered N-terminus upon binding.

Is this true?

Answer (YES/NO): YES